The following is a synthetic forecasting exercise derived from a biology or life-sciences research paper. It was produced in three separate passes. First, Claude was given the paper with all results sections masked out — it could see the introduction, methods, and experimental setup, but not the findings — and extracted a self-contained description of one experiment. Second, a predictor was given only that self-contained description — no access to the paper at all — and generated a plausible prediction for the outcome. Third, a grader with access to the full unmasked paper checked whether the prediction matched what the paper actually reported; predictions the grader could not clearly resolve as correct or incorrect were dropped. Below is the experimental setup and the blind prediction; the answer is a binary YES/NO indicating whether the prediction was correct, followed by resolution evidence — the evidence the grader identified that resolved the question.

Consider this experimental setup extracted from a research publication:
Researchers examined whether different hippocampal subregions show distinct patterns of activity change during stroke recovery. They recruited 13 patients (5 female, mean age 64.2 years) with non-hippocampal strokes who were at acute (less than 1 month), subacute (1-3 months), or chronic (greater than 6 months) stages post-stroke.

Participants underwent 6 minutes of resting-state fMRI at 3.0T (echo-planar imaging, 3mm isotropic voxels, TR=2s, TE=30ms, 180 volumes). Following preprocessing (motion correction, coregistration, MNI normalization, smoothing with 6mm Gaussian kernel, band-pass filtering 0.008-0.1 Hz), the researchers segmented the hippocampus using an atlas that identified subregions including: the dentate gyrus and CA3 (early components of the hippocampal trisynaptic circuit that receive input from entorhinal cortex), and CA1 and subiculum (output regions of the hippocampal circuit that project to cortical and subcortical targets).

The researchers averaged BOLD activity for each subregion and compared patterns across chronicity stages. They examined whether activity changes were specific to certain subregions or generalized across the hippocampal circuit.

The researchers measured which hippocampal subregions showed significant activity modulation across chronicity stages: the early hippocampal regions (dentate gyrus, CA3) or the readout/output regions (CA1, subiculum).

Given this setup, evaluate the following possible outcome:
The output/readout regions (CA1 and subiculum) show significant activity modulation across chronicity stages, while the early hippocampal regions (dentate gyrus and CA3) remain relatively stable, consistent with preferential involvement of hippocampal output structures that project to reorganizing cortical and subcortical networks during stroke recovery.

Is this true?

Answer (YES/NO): YES